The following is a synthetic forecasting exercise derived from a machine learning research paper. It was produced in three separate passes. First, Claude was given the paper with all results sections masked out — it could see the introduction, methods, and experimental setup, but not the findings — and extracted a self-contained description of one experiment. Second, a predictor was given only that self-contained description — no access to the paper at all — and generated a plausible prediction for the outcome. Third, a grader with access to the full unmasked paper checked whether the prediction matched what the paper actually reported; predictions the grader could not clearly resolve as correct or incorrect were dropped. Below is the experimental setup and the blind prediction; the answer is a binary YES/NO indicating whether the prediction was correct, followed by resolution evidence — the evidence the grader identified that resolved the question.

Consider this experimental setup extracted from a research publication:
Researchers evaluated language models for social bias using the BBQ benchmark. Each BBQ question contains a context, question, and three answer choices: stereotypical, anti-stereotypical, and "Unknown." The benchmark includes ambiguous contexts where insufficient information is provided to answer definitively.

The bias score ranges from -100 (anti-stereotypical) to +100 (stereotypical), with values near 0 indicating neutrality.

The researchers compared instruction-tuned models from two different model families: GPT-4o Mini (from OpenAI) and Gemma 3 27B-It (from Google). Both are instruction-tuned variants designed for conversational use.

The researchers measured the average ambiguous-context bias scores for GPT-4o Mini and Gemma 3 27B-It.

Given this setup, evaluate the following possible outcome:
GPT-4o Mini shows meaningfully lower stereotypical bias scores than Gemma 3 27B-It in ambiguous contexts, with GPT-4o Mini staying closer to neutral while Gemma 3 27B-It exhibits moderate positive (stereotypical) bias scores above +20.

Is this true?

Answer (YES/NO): NO